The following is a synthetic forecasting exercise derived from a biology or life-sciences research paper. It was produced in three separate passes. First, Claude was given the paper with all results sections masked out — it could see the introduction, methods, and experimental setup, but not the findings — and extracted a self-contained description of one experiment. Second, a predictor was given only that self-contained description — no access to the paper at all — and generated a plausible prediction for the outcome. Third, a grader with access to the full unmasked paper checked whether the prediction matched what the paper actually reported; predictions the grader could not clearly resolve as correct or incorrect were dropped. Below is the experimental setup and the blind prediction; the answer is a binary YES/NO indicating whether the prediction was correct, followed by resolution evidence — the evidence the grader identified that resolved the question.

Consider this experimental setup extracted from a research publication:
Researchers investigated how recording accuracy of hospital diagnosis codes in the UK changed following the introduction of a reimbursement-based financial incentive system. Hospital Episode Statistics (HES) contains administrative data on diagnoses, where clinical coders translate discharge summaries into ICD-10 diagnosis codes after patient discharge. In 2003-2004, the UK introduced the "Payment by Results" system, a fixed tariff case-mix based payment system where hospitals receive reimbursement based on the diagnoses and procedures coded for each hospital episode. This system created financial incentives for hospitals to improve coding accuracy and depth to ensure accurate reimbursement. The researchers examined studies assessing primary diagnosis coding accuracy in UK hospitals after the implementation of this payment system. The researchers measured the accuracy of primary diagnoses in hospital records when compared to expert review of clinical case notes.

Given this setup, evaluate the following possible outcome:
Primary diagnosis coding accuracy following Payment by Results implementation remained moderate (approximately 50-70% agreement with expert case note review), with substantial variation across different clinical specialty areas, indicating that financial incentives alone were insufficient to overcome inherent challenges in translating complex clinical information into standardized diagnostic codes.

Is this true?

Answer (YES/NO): NO